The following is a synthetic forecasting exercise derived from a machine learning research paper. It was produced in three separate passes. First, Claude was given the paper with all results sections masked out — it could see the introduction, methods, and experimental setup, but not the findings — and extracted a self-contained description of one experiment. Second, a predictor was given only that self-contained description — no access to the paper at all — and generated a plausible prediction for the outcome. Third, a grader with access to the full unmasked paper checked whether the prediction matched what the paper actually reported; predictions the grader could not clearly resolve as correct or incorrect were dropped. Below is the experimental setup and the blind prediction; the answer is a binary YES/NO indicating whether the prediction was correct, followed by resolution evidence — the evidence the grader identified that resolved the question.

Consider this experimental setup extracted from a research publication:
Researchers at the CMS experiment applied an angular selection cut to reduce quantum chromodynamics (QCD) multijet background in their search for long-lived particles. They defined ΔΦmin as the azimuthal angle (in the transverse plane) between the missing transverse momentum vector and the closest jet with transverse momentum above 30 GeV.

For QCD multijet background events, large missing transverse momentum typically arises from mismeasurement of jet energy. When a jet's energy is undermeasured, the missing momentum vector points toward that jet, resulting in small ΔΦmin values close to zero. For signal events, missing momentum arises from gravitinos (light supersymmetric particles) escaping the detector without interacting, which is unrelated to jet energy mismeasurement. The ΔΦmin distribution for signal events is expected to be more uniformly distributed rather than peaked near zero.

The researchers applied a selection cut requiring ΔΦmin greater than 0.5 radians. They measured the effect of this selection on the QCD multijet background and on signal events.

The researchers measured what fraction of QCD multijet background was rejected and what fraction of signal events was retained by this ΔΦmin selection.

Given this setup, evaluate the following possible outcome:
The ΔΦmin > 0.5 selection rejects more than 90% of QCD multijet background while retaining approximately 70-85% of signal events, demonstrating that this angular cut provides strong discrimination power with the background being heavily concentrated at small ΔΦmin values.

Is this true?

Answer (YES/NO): NO